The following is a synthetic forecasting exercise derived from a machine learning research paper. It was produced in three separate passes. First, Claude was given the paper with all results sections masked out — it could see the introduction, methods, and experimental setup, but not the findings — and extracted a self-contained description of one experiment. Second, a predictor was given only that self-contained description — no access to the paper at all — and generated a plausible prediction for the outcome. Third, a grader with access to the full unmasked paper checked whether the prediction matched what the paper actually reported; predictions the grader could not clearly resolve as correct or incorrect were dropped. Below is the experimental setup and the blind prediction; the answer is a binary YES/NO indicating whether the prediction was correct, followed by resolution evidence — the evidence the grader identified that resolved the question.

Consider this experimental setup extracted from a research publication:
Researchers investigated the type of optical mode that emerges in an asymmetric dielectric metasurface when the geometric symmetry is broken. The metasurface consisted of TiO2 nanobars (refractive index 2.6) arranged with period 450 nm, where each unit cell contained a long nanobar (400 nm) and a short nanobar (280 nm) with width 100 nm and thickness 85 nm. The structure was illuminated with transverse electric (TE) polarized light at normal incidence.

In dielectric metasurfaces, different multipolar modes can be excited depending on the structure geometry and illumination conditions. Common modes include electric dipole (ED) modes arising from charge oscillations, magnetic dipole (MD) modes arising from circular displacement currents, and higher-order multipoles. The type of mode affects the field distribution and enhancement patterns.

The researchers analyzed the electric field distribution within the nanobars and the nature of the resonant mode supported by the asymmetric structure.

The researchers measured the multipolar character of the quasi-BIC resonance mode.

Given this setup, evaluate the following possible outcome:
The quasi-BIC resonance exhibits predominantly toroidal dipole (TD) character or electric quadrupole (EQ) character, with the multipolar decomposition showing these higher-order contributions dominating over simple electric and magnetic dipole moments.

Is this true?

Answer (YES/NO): NO